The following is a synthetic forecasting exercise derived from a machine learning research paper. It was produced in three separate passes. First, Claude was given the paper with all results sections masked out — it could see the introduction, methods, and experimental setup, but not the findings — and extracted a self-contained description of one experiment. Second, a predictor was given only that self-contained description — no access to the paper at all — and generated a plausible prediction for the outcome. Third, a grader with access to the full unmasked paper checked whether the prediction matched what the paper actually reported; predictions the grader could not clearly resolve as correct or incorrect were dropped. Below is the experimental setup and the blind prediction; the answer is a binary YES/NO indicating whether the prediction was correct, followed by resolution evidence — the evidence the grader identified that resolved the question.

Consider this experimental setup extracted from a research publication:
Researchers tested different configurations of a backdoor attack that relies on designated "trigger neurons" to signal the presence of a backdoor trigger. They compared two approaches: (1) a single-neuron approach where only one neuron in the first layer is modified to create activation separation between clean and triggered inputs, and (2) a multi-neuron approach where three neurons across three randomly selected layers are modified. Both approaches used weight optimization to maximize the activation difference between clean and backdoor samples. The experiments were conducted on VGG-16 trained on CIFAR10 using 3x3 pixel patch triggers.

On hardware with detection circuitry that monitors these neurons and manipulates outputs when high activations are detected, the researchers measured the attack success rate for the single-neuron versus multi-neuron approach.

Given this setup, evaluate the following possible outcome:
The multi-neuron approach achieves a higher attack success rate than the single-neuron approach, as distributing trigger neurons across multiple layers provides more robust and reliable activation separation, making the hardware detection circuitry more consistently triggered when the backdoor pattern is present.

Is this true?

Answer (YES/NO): NO